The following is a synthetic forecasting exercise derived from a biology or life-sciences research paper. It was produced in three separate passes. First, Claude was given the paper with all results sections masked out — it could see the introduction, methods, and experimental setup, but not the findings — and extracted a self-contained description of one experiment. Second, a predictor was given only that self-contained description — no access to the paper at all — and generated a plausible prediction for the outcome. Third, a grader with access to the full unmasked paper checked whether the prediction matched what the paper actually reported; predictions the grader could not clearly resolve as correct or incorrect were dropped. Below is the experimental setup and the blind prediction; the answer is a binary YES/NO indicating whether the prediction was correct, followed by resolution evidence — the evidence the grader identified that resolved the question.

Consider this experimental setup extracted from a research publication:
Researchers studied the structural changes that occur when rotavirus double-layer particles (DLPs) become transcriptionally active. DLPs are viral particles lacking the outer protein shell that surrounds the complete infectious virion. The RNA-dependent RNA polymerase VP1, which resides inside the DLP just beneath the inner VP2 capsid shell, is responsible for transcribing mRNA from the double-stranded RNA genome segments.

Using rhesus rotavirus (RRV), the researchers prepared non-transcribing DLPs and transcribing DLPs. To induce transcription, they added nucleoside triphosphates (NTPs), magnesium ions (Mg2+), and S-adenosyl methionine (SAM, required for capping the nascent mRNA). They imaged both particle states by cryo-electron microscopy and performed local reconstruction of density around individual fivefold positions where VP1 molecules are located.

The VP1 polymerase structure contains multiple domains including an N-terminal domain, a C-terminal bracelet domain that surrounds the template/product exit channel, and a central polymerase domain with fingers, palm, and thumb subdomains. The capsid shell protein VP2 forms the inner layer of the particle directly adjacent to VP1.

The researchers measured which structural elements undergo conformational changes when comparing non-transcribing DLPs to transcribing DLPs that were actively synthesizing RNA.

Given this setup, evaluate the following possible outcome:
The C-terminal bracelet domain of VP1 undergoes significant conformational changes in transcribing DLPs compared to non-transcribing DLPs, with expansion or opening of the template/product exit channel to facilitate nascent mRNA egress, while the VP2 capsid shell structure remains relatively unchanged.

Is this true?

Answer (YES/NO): NO